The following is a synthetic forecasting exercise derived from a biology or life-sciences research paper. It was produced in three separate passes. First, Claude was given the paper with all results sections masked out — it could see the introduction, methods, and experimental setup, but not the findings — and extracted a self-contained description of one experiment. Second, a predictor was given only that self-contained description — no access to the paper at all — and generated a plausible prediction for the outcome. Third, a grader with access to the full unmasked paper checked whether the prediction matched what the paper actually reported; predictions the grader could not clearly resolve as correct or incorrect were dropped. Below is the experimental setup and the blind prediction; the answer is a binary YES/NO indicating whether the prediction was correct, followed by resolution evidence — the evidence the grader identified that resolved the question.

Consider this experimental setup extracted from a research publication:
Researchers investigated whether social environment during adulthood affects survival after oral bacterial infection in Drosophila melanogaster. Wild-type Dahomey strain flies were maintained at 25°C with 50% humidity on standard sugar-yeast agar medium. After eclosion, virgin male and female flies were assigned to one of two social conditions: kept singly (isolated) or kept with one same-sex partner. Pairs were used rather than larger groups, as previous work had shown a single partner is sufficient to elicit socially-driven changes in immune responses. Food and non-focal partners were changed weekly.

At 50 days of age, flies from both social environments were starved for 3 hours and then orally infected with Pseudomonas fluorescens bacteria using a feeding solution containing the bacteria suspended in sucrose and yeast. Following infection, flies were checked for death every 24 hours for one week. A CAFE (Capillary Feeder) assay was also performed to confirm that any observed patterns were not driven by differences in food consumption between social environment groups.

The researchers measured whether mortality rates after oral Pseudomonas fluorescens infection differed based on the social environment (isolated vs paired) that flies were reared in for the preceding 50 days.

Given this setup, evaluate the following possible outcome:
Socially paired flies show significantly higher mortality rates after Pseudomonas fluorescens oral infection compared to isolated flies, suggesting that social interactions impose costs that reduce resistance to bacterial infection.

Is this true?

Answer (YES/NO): NO